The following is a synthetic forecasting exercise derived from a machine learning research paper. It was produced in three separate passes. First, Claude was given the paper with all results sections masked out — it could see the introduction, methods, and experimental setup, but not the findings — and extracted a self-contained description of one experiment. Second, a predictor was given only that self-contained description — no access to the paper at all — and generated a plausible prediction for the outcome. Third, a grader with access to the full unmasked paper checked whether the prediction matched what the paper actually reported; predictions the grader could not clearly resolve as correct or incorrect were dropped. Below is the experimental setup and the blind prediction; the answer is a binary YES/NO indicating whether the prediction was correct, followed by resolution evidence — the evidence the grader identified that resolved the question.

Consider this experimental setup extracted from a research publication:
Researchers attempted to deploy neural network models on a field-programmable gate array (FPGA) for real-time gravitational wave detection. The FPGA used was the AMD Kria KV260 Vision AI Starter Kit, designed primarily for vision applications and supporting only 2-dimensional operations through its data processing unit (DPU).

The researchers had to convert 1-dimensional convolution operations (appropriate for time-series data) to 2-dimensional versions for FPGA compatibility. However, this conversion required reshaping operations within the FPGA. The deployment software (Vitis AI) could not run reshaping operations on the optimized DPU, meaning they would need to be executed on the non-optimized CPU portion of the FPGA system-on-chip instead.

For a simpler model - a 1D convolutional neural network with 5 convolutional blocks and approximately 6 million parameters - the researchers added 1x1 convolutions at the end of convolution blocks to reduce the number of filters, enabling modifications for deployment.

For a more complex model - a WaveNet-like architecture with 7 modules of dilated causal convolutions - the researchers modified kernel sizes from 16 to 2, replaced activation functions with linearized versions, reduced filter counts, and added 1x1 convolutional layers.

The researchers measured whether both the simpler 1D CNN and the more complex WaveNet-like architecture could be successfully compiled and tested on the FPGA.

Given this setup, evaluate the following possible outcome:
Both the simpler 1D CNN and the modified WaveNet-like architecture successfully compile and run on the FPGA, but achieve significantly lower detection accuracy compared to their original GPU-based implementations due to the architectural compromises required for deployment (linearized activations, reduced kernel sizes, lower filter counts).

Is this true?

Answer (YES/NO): NO